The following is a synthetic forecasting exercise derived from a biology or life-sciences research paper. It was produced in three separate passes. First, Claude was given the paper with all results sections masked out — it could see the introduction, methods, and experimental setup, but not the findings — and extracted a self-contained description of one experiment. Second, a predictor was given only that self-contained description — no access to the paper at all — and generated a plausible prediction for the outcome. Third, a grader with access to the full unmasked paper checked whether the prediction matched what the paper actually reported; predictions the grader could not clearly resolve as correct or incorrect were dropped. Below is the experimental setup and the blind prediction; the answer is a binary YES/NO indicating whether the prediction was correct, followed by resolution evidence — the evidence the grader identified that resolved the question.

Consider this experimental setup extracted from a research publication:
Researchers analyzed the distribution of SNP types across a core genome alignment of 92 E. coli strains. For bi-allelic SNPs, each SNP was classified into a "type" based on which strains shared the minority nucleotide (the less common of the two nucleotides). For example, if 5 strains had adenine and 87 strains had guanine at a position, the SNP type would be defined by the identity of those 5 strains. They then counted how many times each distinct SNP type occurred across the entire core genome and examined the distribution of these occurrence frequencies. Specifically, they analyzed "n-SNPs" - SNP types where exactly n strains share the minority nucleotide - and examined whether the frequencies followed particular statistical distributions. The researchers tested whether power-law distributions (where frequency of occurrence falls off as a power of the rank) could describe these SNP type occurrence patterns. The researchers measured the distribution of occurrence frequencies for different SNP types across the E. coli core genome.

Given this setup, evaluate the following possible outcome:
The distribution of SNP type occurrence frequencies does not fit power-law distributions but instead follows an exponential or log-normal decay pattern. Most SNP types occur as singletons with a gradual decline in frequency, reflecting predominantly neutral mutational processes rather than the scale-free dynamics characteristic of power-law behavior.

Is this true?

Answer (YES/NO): NO